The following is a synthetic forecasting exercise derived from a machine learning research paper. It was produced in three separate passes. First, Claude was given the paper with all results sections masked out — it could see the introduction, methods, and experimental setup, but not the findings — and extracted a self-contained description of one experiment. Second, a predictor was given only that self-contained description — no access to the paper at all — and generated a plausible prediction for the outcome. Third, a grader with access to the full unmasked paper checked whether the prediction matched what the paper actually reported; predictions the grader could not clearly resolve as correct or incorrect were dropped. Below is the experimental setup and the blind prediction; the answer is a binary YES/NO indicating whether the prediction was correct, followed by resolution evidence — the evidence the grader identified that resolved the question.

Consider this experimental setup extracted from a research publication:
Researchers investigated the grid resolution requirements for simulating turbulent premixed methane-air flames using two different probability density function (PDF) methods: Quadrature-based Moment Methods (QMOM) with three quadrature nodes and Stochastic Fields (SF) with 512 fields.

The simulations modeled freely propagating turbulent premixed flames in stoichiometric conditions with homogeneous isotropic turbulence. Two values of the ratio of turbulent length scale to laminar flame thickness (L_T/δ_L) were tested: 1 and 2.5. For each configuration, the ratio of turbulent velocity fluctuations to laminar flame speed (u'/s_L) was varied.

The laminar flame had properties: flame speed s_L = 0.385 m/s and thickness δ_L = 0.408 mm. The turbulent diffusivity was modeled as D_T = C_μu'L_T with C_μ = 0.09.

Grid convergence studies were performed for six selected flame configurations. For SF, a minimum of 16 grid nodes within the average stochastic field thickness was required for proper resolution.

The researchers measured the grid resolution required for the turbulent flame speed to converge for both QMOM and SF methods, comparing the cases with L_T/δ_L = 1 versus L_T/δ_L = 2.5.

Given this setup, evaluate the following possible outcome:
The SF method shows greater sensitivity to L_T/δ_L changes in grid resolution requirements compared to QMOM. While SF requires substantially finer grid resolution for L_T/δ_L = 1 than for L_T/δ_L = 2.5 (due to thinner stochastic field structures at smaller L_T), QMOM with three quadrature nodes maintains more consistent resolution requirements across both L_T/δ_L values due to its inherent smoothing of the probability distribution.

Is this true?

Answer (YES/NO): NO